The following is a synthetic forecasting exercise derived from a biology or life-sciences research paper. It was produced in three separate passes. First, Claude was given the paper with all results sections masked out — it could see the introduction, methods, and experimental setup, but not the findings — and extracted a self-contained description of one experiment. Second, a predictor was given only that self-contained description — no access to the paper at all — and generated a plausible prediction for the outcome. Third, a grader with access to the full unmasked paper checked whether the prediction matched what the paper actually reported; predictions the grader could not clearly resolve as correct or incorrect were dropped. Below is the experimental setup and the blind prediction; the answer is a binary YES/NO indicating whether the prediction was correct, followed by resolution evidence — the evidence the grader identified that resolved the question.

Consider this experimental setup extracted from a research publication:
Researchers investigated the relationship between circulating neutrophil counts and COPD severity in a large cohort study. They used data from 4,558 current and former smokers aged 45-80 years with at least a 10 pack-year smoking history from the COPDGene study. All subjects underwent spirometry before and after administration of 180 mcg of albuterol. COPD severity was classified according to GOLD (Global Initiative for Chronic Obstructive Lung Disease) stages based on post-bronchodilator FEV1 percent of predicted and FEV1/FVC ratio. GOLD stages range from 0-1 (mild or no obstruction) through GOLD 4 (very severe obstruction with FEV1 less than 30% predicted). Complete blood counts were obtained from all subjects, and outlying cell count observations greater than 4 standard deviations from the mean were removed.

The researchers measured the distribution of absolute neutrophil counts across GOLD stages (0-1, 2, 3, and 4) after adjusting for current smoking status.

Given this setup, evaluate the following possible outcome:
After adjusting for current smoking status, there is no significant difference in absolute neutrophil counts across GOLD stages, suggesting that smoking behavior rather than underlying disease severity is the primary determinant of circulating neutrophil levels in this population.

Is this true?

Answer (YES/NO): NO